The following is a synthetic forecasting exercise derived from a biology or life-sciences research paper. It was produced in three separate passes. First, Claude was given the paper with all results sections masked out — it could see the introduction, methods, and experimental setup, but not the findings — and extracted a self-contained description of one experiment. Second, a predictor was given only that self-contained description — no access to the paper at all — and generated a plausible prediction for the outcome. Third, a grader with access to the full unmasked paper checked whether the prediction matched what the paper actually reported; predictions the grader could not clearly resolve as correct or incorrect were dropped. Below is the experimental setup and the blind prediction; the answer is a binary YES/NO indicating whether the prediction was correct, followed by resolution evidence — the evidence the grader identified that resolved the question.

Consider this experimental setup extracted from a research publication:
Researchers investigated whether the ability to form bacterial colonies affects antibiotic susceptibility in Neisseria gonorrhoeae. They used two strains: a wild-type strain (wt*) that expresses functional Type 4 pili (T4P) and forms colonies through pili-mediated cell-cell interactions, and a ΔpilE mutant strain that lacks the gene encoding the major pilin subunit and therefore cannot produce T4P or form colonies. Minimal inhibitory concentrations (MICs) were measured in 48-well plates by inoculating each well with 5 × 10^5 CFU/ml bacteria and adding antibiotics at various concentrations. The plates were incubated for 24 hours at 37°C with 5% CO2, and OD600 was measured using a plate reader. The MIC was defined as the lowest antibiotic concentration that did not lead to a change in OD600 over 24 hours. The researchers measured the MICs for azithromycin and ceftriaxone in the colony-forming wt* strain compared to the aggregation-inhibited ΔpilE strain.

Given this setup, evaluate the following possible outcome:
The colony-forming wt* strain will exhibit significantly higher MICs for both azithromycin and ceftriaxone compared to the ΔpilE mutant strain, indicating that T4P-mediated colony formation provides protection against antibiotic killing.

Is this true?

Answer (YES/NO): YES